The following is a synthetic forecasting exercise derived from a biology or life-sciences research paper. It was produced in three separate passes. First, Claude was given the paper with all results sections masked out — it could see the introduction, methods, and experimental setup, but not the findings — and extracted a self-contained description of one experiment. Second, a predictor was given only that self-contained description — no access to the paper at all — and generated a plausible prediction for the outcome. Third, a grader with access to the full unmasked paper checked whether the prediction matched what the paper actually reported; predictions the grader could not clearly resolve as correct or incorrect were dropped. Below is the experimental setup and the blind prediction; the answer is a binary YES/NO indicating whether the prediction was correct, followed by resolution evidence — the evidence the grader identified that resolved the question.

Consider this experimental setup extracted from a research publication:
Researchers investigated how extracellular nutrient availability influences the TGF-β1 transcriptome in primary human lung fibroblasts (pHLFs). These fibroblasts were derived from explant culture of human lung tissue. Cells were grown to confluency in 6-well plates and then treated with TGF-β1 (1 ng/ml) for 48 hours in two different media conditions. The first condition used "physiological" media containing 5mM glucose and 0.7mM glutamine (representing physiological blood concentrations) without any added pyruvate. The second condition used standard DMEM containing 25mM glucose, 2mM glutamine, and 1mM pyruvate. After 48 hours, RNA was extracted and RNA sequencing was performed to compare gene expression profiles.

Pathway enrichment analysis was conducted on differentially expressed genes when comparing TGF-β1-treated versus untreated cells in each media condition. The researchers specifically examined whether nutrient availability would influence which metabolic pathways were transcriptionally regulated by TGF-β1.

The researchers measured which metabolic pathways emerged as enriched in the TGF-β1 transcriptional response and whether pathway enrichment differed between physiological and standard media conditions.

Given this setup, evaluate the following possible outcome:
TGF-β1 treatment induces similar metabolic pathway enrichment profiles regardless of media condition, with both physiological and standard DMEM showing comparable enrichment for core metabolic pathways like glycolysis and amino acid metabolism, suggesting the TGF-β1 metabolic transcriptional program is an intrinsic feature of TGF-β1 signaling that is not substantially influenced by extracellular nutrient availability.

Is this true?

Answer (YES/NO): NO